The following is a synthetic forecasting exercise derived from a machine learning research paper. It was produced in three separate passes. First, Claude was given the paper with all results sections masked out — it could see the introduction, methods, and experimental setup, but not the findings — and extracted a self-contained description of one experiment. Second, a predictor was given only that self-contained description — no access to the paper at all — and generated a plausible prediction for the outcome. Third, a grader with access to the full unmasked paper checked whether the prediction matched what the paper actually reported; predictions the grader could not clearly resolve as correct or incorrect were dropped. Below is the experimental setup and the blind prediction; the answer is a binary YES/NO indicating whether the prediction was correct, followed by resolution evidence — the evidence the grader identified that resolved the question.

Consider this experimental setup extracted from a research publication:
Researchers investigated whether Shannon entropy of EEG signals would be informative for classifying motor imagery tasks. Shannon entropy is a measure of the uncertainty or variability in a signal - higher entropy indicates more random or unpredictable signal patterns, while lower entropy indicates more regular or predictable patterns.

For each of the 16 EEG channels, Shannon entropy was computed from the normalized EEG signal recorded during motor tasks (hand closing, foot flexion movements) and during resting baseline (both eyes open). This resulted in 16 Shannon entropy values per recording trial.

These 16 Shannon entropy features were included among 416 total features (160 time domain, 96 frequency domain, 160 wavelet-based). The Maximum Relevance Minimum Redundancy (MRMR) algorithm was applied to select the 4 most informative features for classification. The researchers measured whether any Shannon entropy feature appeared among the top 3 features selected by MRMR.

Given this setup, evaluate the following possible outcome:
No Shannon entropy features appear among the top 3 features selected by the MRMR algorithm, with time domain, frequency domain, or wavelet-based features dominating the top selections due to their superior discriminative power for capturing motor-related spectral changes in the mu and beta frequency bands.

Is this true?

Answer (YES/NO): NO